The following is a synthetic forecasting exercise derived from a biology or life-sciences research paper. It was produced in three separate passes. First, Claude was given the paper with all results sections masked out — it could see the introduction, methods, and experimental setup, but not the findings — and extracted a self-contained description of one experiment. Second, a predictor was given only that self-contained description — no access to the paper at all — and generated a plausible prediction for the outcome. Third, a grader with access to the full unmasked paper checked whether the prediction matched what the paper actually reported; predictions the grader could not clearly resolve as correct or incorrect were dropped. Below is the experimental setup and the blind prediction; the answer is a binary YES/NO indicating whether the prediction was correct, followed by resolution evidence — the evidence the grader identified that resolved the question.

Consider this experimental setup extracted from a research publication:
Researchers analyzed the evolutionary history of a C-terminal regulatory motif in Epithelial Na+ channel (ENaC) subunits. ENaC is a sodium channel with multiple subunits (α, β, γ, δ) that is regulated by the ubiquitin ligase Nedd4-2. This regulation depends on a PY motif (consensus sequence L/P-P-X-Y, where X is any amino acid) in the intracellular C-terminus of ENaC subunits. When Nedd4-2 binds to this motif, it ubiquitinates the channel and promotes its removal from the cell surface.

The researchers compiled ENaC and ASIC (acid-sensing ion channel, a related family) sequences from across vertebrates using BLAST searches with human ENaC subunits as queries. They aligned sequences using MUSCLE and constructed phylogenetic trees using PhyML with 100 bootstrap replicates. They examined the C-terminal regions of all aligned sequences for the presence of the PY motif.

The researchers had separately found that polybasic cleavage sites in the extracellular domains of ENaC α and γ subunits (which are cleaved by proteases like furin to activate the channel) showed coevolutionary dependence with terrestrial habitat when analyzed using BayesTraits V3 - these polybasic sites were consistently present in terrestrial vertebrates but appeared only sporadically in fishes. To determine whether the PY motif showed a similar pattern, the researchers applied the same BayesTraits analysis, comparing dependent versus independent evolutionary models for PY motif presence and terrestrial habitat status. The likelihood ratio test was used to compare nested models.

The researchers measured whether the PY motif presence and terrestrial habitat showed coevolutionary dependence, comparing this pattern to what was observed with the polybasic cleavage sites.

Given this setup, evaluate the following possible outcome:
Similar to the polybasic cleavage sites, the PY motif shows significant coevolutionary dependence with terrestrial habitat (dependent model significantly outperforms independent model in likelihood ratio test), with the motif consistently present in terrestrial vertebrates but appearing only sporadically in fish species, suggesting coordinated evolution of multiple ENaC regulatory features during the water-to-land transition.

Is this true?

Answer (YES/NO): NO